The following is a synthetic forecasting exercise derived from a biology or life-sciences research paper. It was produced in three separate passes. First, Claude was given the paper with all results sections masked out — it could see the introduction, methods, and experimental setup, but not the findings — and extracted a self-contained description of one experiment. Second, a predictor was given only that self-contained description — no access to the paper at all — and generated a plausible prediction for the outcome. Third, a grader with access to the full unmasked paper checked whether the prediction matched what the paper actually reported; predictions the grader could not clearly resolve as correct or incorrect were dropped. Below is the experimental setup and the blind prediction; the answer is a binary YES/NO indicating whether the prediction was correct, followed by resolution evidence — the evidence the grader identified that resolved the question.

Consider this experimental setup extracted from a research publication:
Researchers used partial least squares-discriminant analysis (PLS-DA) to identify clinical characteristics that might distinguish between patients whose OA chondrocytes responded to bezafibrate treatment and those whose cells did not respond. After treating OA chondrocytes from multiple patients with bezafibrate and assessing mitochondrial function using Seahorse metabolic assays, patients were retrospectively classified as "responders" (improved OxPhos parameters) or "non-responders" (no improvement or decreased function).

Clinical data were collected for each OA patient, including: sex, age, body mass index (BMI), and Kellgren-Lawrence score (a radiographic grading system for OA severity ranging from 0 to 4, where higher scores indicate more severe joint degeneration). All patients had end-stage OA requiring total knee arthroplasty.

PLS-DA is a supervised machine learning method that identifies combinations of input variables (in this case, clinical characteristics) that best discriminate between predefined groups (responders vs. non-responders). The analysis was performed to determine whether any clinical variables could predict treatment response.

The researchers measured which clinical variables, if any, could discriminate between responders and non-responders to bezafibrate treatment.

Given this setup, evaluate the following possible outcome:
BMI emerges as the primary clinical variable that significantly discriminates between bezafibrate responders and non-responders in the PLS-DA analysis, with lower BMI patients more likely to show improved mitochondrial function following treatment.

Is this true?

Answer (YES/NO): NO